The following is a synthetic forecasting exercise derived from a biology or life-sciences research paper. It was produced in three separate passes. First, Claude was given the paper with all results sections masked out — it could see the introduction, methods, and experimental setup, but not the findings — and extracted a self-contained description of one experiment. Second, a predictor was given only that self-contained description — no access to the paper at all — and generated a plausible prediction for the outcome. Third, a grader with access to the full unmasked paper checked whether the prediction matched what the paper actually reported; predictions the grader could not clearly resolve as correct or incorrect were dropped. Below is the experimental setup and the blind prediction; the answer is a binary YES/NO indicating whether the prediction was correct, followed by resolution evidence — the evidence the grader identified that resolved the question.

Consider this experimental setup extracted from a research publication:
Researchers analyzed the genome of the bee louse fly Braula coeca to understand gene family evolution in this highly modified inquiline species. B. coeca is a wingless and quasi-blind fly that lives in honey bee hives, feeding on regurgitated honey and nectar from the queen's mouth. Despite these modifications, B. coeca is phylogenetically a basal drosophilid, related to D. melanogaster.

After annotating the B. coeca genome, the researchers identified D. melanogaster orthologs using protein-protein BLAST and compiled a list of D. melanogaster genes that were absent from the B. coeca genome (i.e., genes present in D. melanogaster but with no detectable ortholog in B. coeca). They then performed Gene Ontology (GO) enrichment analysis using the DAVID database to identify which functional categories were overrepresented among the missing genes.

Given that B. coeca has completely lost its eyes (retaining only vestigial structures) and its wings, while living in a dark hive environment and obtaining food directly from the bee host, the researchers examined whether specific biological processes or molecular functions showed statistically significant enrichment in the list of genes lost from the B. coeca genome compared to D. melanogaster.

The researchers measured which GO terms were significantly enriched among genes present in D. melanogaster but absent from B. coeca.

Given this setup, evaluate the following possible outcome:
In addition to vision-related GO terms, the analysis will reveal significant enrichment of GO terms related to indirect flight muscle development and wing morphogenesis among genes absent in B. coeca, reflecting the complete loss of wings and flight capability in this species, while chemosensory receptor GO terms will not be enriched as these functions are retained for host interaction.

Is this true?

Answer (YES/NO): NO